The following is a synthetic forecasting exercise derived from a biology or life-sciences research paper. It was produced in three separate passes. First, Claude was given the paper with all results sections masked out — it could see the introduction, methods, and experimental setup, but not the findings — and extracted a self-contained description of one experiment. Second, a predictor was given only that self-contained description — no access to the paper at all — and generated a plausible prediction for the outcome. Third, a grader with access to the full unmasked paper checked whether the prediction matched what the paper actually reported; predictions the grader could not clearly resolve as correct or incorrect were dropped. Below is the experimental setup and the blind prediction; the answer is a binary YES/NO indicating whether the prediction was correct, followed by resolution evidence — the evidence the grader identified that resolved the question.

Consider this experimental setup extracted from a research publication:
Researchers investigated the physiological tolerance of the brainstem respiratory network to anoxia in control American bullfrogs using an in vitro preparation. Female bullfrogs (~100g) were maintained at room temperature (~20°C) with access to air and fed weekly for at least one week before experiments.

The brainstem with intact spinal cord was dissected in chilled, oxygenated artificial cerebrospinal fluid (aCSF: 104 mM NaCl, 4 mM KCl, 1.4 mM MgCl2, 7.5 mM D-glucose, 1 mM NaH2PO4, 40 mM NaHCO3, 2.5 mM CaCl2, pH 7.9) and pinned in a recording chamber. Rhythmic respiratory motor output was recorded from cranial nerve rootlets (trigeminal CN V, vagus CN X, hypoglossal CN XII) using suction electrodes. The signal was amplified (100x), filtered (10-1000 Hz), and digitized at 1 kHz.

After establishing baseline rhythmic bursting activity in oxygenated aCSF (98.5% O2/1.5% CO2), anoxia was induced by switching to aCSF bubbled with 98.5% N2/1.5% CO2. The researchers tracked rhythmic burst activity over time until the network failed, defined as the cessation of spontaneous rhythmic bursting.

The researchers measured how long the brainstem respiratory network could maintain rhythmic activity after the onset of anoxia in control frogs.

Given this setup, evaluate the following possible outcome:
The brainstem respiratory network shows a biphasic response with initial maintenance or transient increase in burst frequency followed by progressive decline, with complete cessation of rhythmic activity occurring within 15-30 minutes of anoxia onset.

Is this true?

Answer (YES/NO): NO